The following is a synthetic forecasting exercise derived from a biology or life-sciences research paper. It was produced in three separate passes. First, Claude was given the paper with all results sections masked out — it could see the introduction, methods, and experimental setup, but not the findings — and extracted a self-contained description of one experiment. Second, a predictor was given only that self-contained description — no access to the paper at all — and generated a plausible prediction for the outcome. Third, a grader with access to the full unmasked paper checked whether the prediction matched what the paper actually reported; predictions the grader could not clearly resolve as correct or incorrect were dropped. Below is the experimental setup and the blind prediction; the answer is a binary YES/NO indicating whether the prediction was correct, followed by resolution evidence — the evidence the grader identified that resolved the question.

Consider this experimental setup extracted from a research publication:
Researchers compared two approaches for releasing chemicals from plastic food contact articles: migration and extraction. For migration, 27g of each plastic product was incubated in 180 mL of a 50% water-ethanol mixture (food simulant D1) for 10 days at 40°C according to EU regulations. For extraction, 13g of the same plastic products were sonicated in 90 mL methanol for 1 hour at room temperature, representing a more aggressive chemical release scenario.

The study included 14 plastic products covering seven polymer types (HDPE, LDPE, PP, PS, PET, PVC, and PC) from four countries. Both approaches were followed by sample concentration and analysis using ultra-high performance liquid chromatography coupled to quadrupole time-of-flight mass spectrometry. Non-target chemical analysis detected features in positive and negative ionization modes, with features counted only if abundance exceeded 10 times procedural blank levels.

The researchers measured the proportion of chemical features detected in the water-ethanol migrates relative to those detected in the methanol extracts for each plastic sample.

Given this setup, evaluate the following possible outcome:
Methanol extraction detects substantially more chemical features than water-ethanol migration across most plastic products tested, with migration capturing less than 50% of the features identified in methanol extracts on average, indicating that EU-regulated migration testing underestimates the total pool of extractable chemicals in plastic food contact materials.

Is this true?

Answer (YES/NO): NO